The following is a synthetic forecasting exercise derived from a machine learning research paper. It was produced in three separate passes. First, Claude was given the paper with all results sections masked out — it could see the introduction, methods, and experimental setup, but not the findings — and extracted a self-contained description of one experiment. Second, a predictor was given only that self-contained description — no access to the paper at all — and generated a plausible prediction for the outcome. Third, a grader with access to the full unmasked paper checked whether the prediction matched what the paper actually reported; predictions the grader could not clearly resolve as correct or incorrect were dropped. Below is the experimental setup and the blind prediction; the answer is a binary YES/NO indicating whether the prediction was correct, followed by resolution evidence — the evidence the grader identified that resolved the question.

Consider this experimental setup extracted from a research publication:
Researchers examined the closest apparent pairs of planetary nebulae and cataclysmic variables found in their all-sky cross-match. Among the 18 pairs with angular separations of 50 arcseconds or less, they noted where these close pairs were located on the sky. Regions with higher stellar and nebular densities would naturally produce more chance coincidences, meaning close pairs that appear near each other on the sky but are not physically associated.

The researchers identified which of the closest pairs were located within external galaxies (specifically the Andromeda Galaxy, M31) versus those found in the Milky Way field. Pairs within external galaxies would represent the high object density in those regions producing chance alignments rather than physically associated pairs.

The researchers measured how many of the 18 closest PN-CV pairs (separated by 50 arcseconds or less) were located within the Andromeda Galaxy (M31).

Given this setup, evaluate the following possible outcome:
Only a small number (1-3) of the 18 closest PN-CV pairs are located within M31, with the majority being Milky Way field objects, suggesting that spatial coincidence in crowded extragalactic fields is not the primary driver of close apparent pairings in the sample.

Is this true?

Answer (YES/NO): NO